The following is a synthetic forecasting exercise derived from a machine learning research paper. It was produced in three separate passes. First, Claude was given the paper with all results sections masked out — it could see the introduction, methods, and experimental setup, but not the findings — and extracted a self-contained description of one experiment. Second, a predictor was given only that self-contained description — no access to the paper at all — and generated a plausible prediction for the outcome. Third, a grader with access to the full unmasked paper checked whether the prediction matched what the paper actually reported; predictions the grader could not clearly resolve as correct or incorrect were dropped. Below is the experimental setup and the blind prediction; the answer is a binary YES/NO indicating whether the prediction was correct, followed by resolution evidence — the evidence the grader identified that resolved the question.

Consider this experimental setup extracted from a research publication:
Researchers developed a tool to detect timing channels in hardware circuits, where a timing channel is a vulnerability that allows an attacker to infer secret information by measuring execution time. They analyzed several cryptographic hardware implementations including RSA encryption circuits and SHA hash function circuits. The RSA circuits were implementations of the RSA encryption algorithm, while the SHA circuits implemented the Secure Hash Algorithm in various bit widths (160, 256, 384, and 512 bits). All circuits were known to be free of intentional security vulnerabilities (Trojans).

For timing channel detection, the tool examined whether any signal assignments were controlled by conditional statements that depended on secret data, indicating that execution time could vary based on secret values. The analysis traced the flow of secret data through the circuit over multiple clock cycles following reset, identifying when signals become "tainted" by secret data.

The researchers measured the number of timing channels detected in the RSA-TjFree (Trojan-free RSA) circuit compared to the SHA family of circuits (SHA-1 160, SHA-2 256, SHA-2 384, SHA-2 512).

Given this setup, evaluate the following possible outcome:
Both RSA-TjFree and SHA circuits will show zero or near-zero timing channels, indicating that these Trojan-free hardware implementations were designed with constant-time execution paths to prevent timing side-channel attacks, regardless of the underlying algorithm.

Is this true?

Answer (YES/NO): NO